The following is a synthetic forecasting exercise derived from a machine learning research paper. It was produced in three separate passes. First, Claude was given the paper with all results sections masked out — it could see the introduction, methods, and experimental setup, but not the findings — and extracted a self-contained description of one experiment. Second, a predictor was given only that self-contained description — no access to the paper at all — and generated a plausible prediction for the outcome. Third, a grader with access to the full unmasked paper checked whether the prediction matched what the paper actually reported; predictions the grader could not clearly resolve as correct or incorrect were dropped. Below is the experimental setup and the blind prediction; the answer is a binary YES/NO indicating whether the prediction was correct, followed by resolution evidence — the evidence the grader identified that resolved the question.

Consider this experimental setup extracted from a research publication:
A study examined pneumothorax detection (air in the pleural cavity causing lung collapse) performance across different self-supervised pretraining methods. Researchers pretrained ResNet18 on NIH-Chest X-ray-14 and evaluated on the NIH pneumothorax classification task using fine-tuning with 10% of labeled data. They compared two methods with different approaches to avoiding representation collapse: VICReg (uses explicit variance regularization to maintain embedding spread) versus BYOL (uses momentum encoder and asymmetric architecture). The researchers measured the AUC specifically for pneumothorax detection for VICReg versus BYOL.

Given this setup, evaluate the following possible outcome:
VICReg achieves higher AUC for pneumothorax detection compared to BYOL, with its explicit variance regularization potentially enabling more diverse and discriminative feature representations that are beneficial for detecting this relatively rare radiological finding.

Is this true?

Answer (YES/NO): YES